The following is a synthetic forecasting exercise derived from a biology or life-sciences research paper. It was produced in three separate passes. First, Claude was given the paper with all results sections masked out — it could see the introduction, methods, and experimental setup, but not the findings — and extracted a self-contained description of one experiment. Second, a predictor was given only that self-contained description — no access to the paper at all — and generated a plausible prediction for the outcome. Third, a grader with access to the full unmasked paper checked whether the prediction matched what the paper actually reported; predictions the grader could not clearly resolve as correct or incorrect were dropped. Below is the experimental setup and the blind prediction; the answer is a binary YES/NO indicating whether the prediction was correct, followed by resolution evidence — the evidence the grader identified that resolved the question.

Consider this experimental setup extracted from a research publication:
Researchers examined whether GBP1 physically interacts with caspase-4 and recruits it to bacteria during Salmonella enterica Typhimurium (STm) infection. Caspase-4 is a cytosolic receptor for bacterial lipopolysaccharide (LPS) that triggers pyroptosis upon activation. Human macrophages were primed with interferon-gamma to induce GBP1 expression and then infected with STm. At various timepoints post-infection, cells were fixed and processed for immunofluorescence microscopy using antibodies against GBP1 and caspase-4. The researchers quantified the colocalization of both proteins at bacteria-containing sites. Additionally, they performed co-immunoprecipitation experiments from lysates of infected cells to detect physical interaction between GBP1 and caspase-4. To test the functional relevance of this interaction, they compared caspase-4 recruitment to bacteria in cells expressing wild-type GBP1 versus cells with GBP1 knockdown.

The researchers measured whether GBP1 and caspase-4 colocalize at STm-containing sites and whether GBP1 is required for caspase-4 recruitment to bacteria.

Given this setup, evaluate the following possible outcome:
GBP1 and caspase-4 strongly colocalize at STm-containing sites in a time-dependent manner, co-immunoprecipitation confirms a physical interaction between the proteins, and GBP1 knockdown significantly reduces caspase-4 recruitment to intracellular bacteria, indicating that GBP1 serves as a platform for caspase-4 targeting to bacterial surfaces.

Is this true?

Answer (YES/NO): YES